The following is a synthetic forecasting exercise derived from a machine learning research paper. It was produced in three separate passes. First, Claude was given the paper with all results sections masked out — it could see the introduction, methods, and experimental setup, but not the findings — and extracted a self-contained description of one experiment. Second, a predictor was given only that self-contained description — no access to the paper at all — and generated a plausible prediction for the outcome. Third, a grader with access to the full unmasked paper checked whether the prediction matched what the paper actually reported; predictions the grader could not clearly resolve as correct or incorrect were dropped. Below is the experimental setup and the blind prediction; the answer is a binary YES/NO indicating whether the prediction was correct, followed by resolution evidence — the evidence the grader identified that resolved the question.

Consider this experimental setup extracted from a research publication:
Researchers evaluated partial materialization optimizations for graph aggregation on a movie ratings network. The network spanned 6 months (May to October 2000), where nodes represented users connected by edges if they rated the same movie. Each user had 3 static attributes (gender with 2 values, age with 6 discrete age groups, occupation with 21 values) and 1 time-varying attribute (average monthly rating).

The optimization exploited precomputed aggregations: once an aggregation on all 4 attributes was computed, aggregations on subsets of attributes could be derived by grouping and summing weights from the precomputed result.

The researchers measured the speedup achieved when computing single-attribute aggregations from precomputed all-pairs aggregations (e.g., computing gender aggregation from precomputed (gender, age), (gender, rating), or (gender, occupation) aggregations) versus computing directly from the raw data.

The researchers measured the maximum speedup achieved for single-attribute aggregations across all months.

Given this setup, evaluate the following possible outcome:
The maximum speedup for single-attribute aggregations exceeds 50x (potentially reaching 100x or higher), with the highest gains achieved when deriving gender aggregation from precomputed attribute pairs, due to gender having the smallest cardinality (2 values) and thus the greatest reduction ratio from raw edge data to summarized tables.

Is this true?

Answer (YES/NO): NO